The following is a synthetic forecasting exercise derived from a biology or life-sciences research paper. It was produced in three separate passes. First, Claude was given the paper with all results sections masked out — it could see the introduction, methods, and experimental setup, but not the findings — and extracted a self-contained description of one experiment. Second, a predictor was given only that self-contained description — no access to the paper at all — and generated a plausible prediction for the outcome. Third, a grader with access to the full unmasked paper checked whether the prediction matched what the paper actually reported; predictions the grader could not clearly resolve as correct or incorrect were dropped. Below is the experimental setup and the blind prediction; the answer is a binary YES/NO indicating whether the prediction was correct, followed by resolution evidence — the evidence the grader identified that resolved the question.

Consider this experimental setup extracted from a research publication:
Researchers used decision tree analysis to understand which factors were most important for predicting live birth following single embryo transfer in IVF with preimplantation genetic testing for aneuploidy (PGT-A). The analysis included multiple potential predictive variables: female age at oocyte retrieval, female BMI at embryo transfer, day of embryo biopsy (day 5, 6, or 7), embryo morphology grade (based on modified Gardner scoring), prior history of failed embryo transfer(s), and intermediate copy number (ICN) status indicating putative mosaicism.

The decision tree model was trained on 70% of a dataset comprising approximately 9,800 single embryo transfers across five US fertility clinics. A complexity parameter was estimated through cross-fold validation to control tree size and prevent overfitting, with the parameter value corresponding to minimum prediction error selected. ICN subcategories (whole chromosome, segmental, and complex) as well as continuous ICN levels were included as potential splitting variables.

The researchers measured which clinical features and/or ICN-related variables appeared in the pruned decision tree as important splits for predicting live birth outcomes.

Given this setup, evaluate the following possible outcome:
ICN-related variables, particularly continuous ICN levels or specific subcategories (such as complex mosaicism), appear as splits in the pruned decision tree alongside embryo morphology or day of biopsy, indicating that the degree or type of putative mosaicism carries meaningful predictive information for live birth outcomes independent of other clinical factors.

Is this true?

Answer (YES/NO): NO